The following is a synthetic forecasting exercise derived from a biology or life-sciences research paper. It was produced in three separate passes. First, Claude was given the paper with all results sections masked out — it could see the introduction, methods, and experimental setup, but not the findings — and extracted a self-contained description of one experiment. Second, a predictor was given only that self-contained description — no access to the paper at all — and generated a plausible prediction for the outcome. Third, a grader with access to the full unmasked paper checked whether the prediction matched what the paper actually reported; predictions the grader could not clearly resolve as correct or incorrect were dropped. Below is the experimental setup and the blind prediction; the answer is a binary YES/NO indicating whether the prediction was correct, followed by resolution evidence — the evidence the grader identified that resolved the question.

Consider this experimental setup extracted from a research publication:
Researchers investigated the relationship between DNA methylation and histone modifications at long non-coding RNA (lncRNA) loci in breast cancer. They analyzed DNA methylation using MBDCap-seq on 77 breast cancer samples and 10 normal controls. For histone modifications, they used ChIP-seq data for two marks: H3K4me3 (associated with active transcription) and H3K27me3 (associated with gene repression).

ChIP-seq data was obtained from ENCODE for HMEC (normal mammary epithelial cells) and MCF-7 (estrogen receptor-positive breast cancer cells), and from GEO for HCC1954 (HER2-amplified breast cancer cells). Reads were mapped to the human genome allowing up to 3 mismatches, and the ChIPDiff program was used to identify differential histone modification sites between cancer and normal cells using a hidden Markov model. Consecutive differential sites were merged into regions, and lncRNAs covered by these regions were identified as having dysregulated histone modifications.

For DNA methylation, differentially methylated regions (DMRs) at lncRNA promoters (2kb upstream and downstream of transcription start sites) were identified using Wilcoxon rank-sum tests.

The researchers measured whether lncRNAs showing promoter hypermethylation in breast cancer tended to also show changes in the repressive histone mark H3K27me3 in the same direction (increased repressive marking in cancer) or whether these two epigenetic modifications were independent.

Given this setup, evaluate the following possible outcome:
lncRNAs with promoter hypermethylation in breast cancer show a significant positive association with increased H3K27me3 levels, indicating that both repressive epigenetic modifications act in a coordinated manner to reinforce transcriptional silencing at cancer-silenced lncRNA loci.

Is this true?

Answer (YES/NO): NO